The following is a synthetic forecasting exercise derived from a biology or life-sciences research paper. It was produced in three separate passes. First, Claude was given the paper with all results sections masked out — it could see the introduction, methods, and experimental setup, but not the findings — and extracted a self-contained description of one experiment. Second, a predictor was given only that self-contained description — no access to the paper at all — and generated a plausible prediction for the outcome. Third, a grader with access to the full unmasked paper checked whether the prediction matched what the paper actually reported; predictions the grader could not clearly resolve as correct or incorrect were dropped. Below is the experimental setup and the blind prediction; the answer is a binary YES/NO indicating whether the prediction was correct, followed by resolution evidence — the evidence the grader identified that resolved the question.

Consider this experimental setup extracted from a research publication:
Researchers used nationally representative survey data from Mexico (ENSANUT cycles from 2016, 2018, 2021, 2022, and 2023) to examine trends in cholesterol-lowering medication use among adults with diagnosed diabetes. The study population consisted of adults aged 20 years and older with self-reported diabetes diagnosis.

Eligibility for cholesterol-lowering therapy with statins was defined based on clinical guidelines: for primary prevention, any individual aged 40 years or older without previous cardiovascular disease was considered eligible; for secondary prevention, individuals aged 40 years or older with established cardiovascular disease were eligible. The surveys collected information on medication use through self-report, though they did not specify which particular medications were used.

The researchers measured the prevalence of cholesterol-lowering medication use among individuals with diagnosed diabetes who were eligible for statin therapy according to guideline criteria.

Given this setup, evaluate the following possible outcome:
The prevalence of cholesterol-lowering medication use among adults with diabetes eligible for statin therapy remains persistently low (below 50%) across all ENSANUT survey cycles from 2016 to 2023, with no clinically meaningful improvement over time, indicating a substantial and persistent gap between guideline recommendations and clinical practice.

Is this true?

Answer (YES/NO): NO